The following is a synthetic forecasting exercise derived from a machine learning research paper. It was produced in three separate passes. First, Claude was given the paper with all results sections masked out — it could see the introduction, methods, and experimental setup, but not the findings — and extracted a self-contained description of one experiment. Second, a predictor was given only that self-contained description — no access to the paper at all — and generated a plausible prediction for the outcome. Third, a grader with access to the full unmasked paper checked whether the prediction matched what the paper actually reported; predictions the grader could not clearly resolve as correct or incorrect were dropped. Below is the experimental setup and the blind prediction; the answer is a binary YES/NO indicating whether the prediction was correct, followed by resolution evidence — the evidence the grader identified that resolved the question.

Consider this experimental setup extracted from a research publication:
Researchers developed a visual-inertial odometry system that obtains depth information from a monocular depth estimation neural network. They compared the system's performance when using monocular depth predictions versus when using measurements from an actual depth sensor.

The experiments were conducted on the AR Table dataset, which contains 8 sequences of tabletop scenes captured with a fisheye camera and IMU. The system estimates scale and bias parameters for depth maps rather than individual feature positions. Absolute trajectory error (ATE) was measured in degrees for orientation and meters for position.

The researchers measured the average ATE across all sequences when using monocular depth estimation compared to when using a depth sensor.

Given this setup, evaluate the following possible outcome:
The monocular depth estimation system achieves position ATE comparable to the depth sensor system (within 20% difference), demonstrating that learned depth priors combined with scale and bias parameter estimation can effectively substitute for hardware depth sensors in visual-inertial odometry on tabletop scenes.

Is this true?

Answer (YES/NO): NO